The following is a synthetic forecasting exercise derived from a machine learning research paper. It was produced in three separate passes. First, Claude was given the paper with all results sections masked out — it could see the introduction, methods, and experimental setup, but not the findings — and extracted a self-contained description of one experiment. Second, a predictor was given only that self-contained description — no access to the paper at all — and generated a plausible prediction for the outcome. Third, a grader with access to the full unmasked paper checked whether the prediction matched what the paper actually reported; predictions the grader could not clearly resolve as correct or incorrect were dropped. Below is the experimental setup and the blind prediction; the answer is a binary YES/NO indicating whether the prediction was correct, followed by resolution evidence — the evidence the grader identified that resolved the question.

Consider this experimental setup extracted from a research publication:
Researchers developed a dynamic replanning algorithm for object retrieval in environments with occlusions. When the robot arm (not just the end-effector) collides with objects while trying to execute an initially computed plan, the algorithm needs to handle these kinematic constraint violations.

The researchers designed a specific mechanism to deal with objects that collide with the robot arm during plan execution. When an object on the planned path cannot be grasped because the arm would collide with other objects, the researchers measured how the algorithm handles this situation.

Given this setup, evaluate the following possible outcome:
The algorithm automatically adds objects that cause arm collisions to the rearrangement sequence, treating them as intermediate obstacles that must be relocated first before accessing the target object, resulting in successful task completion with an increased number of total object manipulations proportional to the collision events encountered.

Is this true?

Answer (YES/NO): YES